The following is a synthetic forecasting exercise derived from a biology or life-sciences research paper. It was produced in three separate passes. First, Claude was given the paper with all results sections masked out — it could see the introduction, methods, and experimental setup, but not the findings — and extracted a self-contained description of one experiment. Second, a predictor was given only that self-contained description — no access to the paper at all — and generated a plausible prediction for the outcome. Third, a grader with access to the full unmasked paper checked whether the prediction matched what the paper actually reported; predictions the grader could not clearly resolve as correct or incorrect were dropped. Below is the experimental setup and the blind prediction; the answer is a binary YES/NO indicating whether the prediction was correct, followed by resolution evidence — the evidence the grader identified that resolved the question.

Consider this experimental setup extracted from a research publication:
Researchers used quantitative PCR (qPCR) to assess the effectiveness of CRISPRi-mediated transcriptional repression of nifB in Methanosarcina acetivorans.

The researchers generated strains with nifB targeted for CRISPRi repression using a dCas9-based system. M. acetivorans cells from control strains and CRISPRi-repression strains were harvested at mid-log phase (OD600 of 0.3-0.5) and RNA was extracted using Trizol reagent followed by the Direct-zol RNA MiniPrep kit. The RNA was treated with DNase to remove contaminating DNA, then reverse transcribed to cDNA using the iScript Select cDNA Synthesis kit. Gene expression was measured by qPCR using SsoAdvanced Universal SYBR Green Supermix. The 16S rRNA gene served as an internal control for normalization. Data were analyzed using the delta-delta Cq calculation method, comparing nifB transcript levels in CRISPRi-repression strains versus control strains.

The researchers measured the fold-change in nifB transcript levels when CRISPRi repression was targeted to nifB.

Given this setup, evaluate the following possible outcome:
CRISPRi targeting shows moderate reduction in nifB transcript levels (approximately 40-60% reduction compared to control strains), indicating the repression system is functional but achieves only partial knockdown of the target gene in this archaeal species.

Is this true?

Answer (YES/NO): NO